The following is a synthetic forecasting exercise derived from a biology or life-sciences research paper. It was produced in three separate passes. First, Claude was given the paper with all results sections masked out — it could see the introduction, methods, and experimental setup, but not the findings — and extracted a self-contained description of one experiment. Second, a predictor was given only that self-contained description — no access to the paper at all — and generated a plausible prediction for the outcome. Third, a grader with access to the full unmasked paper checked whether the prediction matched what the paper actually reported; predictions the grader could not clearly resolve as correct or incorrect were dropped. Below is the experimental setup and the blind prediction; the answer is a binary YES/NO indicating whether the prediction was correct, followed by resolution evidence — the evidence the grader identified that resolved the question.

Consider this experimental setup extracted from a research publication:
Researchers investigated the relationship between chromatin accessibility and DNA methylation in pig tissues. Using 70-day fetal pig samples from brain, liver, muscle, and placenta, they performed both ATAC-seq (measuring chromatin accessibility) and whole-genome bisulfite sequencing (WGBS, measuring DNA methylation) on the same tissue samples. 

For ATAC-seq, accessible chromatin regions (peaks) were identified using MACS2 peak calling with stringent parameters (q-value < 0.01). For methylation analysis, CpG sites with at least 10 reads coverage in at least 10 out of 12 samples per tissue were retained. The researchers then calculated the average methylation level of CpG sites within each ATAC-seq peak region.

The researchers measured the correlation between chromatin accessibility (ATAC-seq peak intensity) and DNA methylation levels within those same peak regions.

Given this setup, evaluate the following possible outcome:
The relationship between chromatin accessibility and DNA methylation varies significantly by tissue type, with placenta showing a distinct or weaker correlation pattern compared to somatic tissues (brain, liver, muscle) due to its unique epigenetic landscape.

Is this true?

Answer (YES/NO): YES